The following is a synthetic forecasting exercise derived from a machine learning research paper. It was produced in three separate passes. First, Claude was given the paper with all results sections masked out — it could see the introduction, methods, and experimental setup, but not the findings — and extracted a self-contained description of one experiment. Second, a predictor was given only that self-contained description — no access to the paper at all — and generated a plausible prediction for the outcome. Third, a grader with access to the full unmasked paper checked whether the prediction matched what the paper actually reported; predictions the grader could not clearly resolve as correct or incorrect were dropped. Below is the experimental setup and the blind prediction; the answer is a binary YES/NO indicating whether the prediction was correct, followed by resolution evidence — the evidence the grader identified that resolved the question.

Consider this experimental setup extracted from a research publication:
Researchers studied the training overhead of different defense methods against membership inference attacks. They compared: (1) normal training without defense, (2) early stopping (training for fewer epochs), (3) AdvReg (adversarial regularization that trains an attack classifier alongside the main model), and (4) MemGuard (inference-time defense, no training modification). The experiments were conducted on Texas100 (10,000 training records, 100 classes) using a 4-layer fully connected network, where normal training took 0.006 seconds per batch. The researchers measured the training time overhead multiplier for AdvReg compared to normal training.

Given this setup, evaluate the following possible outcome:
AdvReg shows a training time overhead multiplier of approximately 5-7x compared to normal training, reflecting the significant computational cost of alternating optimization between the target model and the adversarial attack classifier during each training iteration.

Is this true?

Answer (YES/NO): NO